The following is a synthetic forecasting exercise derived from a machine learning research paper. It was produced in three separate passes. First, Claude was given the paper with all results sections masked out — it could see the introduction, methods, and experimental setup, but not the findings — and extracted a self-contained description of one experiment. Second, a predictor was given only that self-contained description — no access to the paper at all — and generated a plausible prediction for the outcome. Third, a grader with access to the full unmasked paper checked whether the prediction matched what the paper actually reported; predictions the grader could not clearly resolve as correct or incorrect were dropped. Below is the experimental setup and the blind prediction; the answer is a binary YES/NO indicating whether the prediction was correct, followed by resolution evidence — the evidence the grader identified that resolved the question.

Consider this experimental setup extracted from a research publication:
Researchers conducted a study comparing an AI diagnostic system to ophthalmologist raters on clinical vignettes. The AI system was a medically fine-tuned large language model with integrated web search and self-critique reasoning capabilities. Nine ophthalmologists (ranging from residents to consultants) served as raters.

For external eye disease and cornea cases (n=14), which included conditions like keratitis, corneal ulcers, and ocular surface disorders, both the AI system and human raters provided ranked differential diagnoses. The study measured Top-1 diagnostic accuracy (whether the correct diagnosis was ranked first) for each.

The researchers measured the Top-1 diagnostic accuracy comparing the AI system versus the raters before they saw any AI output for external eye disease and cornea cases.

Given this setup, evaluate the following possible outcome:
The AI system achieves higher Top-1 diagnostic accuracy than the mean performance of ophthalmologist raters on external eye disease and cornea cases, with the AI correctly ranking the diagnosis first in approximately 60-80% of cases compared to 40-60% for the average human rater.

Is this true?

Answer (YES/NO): NO